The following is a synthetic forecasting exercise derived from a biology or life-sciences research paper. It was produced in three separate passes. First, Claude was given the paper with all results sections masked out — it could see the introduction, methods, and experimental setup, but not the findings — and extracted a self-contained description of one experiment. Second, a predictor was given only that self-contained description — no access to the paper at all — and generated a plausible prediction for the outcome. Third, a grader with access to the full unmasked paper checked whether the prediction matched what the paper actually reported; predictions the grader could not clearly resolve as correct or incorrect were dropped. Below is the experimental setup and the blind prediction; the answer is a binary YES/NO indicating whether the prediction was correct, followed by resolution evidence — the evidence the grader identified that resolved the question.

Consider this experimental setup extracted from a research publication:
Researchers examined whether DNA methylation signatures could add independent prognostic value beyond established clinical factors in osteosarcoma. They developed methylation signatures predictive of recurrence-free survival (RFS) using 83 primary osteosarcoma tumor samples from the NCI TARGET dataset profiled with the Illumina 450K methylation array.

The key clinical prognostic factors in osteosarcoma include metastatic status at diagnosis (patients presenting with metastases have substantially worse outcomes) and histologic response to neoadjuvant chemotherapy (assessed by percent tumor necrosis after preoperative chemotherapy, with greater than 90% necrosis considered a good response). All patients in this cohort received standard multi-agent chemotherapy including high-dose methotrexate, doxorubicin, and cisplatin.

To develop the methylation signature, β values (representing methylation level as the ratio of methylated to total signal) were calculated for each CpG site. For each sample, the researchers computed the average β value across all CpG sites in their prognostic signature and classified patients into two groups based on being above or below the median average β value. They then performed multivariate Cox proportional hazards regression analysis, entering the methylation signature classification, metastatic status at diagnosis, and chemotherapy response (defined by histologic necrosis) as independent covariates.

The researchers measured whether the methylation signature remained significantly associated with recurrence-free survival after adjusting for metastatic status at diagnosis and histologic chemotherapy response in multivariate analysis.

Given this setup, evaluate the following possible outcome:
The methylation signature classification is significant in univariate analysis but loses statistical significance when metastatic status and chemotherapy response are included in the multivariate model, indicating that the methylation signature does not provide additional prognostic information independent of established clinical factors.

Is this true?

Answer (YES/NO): NO